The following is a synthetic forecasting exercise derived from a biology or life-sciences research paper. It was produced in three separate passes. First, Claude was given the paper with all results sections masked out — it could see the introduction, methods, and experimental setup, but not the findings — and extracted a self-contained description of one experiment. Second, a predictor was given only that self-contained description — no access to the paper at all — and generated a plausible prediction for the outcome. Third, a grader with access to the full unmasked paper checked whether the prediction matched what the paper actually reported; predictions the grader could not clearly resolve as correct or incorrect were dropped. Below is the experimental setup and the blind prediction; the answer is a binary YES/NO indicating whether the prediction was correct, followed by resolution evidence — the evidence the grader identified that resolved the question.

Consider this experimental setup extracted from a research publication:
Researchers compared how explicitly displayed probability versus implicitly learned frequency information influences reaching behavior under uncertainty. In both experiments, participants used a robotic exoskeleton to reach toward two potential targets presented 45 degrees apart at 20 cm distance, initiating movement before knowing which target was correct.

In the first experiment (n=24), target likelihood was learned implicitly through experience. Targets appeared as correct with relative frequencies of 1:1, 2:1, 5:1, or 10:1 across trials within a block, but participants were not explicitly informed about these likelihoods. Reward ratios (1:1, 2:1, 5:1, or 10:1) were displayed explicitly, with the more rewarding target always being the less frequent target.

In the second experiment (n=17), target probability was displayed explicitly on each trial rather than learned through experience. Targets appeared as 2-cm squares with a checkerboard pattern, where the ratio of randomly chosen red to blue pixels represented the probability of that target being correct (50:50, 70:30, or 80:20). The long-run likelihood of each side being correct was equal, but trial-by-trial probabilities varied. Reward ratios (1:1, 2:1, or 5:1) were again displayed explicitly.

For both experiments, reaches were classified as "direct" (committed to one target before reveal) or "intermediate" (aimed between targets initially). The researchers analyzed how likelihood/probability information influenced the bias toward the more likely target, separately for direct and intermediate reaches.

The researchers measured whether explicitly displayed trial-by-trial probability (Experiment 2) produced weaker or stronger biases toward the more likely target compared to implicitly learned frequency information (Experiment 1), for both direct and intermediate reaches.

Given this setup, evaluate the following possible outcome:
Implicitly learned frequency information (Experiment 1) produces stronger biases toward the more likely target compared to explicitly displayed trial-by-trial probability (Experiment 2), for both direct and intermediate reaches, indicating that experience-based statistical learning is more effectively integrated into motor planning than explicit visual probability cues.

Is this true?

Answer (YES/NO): NO